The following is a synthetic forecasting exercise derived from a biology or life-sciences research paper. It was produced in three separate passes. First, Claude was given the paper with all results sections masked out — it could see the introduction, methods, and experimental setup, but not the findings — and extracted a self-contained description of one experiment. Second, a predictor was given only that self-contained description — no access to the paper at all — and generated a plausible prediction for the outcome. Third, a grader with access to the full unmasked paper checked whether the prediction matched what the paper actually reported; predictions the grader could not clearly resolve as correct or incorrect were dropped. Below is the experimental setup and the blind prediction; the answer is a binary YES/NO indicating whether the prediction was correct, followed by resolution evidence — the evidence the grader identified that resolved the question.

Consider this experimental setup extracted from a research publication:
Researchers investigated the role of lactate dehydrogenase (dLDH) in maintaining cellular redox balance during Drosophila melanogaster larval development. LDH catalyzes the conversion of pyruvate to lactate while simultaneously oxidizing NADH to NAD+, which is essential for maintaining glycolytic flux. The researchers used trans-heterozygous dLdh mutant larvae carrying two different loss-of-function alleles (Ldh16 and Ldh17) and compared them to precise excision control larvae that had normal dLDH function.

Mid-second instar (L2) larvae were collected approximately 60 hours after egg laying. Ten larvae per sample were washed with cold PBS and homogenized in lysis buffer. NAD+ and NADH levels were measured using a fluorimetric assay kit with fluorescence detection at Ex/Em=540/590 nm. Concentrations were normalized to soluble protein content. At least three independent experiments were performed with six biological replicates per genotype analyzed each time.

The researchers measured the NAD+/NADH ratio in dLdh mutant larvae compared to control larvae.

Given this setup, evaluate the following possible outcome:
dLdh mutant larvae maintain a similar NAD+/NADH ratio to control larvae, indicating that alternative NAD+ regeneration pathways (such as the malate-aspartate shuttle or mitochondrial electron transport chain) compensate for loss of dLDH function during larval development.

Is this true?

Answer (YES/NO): NO